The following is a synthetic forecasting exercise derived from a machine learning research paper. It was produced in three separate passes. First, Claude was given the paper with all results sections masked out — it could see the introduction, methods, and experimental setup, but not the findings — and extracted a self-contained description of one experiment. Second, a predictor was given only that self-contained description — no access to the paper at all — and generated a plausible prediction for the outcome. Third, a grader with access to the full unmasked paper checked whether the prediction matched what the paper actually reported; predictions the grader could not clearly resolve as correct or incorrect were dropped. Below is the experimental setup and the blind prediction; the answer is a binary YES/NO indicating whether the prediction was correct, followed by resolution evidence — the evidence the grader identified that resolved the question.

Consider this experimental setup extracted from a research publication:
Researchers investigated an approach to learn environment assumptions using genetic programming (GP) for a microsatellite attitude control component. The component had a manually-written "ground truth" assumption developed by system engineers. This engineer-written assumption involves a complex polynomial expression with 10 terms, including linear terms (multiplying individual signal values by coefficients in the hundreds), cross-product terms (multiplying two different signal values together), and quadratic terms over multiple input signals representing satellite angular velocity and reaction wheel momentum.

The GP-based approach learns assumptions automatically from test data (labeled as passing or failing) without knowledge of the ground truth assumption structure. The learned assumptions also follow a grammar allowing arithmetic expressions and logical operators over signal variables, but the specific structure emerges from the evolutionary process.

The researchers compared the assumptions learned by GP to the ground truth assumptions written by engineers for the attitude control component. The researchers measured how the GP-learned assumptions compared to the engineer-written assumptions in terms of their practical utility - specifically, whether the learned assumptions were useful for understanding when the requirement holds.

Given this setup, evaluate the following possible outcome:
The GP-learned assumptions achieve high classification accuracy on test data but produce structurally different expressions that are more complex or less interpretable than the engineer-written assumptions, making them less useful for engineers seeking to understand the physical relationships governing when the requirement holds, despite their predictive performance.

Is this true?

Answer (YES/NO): NO